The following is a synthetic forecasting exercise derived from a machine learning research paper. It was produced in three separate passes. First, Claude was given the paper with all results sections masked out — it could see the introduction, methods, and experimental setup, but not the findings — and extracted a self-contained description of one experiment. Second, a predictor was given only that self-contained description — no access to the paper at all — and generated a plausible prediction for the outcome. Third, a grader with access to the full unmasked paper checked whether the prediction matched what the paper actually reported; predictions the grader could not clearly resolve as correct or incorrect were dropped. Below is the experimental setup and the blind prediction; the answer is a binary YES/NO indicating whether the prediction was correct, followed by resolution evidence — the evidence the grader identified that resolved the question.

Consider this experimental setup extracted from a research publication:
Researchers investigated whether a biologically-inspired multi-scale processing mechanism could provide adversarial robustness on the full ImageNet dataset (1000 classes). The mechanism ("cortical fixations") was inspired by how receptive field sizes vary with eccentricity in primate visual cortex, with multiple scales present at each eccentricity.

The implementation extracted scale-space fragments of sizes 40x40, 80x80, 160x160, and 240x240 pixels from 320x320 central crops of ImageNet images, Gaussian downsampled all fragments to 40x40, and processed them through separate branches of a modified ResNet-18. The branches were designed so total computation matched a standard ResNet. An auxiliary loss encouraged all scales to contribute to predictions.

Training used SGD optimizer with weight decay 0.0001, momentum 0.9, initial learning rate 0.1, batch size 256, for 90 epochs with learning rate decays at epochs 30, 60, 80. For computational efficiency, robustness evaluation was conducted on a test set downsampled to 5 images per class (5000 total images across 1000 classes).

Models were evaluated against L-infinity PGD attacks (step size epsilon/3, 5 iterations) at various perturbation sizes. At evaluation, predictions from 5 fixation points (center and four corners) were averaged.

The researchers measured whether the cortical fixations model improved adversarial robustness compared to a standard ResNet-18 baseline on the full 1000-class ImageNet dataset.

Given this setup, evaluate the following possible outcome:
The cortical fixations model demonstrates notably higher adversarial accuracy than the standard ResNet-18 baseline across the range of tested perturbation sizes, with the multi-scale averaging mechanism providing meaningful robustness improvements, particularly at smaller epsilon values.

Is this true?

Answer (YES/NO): NO